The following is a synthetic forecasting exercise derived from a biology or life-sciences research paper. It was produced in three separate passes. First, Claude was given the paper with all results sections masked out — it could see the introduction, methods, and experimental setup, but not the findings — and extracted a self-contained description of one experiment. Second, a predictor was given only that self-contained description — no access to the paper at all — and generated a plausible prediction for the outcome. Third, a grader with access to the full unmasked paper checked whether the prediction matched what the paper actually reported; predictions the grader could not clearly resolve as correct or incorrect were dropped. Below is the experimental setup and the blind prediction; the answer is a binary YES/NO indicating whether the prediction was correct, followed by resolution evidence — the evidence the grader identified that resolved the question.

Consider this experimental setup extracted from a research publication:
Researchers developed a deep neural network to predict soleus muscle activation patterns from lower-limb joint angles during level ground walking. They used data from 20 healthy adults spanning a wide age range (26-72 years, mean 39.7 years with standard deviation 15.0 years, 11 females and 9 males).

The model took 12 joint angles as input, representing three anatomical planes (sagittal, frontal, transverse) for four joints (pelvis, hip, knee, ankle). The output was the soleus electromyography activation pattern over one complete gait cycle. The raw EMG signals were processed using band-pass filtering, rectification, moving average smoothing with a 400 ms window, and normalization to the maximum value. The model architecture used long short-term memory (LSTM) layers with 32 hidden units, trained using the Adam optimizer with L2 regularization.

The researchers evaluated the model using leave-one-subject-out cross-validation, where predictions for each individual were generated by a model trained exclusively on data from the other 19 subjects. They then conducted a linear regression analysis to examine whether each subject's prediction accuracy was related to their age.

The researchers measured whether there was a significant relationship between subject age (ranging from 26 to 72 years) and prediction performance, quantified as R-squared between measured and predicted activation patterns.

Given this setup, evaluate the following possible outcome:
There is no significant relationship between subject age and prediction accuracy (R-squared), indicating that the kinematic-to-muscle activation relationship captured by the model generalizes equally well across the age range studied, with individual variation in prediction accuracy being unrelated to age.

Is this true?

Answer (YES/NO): YES